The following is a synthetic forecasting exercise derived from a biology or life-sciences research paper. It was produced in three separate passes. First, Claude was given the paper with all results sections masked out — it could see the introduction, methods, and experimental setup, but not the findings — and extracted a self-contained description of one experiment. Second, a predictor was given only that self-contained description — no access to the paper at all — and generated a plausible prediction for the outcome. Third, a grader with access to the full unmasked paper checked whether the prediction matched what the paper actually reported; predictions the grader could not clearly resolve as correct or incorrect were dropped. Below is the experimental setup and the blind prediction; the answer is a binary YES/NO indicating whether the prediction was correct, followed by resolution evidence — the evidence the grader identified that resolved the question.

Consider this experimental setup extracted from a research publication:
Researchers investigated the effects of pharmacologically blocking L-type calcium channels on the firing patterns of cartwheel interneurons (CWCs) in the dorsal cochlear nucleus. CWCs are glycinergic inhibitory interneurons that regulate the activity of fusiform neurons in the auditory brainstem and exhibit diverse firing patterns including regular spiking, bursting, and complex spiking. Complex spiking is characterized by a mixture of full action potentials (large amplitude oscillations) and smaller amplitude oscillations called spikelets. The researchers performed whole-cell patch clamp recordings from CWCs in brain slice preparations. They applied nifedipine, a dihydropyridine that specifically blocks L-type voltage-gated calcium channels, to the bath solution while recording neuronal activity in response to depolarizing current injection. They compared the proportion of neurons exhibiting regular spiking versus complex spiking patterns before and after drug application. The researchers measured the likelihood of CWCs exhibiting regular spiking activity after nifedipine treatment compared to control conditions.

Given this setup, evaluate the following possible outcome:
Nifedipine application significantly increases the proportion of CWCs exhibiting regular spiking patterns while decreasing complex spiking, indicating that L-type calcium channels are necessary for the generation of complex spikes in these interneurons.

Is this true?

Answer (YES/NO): YES